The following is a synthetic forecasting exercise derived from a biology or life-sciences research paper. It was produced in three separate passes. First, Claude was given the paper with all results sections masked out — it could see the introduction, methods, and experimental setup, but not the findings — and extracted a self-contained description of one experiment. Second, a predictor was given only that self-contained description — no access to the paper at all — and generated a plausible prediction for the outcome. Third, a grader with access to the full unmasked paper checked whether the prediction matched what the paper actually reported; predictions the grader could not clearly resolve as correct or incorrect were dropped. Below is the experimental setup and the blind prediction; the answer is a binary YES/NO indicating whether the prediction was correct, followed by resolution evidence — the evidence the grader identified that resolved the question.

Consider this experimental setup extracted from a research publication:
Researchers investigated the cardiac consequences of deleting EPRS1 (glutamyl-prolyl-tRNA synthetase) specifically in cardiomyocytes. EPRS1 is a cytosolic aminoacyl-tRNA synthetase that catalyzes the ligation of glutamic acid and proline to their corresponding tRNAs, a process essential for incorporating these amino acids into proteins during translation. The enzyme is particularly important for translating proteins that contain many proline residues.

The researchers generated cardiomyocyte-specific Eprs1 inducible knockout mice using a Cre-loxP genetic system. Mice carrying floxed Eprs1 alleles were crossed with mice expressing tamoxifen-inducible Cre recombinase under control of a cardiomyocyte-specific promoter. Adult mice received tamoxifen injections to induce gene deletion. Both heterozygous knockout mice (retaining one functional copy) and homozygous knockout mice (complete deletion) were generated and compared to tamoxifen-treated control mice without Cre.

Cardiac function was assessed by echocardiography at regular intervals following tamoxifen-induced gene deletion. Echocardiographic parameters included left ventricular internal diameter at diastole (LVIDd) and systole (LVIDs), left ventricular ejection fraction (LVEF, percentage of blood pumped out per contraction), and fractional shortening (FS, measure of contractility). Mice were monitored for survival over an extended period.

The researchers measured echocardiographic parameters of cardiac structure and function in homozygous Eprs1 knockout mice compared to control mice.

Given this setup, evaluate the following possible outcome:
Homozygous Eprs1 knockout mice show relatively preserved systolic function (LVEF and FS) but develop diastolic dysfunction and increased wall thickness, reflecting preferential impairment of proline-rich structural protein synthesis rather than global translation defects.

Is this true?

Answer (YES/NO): NO